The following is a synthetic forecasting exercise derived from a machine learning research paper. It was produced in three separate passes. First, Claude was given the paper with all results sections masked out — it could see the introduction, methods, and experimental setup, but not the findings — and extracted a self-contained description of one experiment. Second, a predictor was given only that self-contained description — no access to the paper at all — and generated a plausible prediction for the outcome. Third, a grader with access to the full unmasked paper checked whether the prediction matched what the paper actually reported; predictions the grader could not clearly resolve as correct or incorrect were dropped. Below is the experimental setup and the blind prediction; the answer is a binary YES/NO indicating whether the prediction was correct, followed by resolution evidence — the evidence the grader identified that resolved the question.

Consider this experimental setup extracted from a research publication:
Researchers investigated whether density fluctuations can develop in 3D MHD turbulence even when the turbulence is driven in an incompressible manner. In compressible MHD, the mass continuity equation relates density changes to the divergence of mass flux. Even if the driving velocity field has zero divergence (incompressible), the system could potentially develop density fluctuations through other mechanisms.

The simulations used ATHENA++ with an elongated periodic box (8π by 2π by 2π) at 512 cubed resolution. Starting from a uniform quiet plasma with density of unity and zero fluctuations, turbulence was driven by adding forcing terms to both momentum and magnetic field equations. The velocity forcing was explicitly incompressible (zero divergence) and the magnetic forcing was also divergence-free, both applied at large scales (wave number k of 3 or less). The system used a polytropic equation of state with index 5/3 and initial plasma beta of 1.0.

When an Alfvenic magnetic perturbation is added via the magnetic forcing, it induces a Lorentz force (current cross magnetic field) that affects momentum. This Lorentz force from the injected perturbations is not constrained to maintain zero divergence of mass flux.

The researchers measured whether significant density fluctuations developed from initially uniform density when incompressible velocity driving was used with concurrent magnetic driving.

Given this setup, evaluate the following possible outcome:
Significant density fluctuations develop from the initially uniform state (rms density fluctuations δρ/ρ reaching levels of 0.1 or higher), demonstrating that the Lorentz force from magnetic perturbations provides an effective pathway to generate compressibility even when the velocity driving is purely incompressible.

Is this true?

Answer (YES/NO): YES